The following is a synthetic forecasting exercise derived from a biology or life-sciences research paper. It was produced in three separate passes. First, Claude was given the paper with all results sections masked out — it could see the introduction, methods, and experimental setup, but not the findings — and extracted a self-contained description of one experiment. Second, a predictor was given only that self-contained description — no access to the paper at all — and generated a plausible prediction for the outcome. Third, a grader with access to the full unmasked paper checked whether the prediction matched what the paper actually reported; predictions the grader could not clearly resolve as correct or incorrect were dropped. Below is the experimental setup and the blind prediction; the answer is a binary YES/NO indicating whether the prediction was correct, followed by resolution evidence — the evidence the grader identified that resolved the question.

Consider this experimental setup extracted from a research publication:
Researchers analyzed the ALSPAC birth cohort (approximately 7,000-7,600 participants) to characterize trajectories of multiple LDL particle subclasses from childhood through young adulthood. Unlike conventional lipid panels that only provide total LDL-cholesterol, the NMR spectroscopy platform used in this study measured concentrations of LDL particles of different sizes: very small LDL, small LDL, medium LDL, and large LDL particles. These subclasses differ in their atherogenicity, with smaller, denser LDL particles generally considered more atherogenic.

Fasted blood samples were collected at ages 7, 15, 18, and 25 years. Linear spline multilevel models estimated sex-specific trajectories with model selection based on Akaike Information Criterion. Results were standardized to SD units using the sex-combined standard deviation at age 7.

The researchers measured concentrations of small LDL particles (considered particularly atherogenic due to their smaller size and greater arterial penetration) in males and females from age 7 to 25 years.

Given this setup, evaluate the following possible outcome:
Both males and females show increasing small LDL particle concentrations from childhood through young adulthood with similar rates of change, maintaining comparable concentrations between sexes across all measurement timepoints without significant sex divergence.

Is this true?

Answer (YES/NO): NO